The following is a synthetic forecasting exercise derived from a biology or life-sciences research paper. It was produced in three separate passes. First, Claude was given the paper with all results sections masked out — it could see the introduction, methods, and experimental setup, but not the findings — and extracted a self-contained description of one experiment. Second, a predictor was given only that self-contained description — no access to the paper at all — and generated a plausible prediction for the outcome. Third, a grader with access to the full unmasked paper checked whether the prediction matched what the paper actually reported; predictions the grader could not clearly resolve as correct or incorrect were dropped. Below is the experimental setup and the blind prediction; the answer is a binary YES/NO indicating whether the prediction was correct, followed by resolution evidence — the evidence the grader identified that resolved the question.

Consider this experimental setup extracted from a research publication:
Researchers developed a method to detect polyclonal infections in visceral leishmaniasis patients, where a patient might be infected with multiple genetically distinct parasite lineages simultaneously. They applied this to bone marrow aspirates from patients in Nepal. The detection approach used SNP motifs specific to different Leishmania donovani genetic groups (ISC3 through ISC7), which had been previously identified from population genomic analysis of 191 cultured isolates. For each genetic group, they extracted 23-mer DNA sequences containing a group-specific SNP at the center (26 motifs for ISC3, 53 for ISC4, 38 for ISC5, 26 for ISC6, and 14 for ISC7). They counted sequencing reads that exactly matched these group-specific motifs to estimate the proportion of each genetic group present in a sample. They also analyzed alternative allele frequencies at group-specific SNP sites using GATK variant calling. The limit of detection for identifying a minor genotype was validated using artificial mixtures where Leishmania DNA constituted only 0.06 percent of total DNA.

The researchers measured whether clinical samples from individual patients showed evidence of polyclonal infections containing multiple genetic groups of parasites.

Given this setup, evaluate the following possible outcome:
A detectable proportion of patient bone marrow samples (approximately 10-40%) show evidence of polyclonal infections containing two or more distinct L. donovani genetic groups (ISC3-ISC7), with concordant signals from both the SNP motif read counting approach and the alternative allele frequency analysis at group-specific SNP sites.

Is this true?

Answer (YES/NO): NO